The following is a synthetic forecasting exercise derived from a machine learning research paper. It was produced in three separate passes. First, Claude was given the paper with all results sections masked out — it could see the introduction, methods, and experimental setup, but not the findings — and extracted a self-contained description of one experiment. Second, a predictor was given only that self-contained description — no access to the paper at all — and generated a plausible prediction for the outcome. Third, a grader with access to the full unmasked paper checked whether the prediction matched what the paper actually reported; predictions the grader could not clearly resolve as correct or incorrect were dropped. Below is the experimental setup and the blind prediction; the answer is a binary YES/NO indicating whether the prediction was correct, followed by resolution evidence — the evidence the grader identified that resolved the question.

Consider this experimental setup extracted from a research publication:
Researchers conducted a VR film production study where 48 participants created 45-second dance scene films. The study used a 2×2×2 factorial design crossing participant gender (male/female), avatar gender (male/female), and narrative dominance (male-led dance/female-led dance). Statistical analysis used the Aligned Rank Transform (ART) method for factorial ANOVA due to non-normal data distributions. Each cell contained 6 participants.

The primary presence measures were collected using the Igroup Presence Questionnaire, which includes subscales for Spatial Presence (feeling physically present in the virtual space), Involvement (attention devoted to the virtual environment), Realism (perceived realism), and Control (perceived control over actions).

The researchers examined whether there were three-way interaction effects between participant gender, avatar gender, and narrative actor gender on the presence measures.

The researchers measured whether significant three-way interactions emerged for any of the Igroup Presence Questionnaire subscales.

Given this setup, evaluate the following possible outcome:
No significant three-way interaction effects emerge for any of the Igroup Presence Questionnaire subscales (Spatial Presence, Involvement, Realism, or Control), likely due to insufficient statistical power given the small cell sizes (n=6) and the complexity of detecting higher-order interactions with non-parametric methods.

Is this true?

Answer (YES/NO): YES